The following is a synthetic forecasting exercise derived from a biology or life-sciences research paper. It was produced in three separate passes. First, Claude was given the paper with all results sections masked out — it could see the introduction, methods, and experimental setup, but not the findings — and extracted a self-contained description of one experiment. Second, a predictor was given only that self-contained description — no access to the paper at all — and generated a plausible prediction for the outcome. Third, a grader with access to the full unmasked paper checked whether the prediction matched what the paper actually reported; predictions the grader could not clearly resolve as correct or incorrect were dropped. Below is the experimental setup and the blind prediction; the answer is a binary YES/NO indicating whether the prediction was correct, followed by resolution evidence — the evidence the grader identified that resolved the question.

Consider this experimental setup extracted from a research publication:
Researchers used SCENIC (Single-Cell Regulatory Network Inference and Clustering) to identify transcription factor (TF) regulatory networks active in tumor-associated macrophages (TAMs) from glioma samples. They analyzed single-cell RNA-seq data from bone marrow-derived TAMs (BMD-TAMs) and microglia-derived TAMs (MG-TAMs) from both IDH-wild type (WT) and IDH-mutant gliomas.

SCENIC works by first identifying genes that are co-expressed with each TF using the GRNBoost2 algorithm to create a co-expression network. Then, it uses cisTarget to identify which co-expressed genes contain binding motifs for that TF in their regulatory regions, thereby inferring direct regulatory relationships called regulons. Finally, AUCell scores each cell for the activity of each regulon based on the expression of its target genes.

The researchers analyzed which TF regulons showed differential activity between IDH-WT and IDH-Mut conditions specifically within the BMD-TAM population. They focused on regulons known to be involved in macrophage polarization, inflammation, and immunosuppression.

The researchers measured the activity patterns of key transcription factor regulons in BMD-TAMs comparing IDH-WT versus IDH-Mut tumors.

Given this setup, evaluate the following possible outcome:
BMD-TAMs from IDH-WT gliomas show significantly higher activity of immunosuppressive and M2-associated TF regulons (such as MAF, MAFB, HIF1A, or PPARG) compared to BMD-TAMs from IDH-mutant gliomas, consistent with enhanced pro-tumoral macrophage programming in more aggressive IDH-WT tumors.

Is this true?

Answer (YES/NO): YES